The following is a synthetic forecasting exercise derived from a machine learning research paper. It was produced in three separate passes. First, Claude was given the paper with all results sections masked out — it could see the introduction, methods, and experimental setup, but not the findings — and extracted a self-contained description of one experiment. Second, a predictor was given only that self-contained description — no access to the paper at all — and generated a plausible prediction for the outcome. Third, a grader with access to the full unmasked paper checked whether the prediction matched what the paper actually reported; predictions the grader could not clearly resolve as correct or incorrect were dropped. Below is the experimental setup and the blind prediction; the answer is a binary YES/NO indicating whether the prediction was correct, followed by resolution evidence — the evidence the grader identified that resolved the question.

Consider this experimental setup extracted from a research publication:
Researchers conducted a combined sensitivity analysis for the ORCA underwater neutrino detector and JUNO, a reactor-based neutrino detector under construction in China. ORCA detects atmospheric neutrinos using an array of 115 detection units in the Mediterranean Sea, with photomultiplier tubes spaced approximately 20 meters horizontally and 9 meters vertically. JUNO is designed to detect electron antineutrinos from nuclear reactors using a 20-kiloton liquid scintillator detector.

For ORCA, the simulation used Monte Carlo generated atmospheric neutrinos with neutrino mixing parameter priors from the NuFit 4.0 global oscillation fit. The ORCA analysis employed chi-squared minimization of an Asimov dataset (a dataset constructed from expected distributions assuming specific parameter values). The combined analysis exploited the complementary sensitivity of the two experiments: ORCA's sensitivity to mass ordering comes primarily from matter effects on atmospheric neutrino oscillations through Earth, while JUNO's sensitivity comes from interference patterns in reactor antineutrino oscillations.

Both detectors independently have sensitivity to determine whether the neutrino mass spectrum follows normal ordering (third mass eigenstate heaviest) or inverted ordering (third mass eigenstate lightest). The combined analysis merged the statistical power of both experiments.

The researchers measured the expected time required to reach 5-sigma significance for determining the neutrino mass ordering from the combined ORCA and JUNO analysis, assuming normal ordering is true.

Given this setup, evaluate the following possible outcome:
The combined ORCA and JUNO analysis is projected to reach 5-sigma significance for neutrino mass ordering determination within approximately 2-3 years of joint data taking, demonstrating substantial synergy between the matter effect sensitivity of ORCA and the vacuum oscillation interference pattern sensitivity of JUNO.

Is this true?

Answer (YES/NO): NO